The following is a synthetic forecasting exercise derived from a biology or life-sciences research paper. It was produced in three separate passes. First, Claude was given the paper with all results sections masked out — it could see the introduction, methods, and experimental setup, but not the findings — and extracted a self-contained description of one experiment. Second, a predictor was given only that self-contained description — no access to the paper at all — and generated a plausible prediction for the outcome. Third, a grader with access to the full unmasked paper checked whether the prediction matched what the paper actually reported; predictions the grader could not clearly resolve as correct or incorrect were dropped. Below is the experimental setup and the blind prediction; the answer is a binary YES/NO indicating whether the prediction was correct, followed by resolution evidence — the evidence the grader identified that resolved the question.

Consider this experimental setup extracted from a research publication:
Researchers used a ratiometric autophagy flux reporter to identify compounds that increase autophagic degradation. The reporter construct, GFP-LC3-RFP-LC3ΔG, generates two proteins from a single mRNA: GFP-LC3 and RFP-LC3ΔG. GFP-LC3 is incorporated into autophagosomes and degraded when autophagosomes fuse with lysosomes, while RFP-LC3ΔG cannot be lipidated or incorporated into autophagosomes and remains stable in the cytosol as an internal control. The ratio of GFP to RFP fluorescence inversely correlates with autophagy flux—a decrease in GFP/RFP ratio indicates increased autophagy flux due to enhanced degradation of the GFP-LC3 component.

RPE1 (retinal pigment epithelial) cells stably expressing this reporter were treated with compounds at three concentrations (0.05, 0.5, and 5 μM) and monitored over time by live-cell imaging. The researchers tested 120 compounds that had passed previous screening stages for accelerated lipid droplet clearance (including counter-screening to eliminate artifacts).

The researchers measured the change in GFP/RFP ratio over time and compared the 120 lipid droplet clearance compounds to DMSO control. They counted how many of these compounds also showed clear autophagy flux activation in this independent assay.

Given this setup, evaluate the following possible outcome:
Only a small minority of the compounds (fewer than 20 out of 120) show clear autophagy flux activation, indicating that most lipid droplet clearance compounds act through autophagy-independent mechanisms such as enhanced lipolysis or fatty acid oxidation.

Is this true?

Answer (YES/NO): NO